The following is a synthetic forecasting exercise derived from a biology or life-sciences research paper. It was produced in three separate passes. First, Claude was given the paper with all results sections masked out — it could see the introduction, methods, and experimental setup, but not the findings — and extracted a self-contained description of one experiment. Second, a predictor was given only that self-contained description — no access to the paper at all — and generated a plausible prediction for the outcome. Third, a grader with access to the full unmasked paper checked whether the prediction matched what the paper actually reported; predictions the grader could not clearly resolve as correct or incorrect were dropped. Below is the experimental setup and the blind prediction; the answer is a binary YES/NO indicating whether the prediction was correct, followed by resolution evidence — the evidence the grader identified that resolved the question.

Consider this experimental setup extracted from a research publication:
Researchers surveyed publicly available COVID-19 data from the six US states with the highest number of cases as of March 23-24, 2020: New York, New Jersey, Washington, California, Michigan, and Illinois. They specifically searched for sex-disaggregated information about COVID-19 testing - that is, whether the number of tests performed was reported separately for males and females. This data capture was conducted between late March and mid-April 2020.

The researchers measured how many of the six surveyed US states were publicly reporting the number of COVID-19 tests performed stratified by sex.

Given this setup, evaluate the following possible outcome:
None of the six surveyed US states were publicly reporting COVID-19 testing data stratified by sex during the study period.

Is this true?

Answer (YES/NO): NO